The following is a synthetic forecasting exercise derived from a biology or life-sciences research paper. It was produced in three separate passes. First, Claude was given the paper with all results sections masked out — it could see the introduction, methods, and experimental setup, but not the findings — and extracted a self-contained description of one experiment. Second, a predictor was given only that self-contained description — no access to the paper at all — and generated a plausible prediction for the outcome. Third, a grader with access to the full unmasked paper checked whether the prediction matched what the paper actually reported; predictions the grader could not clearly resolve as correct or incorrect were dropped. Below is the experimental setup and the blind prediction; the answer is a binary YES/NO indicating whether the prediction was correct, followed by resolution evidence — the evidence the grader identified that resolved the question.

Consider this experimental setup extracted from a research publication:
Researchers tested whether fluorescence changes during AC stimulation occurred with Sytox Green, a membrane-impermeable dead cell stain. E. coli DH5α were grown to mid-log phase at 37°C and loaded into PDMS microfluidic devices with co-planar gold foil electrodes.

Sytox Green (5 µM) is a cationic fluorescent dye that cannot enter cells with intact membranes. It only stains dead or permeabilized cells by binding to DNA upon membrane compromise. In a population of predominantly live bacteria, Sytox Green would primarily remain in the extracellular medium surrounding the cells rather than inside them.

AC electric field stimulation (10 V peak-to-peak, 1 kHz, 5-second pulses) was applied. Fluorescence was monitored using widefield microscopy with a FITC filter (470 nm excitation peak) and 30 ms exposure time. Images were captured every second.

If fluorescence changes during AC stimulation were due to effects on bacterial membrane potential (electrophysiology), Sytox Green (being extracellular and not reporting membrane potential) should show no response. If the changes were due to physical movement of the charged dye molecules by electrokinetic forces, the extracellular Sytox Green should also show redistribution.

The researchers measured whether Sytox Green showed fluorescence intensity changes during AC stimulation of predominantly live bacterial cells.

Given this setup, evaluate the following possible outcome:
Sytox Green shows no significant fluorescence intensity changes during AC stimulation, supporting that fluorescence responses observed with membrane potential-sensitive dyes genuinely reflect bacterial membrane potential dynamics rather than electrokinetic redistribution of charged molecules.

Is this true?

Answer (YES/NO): NO